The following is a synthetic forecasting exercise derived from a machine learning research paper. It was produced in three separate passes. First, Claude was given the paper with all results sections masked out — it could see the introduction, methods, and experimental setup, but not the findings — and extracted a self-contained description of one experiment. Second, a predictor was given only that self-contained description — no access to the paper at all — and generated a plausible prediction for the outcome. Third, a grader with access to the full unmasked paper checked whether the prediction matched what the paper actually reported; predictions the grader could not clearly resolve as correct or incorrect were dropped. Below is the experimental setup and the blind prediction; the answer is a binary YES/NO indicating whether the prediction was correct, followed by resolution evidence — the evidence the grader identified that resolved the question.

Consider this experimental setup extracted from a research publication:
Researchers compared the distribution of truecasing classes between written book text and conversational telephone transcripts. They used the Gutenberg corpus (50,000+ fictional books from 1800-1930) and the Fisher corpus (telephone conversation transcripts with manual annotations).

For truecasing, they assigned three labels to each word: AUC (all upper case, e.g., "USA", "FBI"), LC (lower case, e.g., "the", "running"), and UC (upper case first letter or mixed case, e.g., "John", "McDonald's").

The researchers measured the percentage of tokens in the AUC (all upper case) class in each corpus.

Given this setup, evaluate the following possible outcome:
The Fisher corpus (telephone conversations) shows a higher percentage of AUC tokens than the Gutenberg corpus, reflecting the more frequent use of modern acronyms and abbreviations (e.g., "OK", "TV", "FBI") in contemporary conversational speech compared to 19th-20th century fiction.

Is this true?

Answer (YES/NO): YES